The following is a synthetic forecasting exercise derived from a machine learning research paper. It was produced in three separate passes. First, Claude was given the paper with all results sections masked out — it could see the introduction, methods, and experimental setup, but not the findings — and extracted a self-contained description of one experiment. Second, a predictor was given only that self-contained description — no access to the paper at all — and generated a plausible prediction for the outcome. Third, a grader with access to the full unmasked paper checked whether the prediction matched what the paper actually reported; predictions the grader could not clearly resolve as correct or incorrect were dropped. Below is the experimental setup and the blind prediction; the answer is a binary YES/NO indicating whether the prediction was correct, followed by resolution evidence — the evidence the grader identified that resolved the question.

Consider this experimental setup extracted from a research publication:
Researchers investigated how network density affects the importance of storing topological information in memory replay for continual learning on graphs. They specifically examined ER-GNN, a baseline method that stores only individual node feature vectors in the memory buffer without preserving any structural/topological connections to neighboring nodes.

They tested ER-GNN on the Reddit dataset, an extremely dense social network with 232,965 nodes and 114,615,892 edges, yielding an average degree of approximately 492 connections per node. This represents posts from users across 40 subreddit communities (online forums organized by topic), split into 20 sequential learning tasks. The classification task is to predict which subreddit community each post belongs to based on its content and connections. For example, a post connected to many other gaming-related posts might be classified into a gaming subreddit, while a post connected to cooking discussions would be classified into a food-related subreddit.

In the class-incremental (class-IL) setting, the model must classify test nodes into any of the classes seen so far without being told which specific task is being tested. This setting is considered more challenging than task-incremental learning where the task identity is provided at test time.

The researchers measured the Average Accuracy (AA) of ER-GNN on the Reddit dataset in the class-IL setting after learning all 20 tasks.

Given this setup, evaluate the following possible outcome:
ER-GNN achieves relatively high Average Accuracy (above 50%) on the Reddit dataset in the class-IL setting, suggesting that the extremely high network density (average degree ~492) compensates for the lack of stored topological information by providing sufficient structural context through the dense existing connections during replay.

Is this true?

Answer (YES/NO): YES